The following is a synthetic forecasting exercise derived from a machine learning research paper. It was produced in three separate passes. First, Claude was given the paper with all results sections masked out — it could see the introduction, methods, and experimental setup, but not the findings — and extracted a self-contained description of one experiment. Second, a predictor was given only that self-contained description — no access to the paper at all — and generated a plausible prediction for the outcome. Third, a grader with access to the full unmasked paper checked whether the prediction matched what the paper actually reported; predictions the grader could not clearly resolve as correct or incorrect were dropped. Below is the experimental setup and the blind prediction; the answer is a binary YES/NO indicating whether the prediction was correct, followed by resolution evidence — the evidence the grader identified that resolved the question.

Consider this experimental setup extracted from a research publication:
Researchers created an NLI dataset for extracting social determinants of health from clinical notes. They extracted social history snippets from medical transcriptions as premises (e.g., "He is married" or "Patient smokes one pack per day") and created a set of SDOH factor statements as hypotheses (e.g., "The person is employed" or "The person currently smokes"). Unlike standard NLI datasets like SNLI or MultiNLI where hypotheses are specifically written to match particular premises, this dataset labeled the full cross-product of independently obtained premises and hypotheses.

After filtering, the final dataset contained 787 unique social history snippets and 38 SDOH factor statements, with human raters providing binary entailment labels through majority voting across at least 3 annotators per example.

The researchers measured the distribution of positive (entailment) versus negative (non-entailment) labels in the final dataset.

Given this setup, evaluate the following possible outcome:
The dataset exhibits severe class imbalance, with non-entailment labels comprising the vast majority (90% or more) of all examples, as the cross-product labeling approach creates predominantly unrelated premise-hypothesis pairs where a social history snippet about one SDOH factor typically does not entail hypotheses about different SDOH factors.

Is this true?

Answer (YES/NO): YES